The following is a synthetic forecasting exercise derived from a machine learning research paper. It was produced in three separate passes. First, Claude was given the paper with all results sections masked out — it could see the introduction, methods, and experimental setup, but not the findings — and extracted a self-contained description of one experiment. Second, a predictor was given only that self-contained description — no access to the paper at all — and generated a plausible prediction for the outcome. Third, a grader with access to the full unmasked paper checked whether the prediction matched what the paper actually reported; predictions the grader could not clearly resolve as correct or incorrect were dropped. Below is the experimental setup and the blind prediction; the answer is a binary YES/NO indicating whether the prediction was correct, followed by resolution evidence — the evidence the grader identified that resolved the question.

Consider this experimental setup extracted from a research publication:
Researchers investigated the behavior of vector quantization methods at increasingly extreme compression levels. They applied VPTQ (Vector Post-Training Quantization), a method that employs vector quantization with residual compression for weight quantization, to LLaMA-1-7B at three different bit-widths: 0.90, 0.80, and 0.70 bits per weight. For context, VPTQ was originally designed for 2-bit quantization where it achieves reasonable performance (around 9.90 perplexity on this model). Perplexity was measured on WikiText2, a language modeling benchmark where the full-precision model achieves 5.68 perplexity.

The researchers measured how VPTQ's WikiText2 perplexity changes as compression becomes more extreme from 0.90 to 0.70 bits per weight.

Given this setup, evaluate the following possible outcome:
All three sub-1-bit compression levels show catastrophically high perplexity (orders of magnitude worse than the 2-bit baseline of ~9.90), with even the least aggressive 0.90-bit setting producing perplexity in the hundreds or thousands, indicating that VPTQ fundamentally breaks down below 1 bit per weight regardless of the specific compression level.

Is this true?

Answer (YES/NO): YES